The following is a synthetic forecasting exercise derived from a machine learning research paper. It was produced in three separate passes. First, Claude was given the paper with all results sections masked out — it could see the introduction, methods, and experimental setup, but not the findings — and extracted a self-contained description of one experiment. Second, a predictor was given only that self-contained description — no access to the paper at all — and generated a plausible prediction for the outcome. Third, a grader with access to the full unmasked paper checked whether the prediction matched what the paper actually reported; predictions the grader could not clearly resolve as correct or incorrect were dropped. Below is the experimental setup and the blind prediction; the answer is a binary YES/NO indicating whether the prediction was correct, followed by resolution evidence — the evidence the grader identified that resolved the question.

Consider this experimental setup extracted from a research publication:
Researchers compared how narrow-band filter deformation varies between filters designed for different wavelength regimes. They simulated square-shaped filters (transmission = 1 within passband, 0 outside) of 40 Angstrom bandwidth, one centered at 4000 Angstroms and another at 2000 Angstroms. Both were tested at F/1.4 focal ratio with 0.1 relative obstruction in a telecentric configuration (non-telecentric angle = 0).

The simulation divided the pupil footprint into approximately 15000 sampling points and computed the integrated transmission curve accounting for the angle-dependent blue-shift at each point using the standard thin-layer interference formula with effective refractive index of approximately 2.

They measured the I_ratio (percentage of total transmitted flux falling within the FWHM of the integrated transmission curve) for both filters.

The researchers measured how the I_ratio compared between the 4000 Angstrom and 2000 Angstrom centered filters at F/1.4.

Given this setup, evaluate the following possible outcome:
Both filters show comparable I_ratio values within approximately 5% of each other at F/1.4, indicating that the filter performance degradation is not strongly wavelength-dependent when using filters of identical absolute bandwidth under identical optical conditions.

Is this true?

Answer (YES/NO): YES